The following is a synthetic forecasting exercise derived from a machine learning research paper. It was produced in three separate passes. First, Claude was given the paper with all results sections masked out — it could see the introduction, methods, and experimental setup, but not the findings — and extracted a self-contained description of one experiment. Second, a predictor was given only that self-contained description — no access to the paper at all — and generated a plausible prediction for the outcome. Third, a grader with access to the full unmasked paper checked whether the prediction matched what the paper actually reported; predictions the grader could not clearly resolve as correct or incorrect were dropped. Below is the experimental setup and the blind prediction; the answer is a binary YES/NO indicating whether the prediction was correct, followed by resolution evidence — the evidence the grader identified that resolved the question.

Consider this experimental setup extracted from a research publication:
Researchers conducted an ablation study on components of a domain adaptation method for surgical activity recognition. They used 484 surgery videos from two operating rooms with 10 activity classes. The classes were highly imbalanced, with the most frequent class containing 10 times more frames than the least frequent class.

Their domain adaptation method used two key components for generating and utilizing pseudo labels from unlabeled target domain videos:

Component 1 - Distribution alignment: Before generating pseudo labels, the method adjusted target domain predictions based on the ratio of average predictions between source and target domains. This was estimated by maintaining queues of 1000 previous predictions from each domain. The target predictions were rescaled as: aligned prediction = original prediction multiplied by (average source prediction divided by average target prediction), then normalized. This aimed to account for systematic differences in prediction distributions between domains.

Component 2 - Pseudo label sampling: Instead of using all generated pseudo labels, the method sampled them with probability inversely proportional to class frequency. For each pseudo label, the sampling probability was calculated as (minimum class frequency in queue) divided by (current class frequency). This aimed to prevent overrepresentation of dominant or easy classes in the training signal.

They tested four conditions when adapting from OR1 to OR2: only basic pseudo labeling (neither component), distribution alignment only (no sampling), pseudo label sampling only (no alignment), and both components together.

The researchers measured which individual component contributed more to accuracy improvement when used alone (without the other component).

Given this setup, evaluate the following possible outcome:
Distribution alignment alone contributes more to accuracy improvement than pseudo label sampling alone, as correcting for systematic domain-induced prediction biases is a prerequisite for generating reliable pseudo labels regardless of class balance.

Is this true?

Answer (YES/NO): YES